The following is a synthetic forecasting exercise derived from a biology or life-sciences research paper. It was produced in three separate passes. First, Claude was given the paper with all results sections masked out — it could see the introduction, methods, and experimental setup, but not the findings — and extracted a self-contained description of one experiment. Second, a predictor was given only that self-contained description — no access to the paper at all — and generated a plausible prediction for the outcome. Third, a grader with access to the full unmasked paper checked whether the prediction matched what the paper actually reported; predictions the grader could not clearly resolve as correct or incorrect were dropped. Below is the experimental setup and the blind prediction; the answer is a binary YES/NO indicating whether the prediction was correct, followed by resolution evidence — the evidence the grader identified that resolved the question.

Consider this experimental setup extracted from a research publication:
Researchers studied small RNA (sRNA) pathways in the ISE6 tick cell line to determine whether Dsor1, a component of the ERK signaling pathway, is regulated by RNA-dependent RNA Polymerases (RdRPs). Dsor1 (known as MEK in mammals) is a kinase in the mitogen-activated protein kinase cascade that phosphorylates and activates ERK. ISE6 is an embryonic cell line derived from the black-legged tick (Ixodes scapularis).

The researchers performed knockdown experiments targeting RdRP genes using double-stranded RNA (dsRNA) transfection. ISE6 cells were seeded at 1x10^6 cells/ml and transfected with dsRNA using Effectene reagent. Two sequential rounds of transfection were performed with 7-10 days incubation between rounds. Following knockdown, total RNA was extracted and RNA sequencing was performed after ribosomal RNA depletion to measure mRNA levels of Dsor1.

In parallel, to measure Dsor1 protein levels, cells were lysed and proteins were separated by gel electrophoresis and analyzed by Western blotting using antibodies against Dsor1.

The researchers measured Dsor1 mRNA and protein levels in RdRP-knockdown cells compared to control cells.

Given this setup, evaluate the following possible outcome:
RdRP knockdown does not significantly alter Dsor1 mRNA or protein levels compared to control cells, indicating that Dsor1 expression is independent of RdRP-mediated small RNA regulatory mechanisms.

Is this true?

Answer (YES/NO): NO